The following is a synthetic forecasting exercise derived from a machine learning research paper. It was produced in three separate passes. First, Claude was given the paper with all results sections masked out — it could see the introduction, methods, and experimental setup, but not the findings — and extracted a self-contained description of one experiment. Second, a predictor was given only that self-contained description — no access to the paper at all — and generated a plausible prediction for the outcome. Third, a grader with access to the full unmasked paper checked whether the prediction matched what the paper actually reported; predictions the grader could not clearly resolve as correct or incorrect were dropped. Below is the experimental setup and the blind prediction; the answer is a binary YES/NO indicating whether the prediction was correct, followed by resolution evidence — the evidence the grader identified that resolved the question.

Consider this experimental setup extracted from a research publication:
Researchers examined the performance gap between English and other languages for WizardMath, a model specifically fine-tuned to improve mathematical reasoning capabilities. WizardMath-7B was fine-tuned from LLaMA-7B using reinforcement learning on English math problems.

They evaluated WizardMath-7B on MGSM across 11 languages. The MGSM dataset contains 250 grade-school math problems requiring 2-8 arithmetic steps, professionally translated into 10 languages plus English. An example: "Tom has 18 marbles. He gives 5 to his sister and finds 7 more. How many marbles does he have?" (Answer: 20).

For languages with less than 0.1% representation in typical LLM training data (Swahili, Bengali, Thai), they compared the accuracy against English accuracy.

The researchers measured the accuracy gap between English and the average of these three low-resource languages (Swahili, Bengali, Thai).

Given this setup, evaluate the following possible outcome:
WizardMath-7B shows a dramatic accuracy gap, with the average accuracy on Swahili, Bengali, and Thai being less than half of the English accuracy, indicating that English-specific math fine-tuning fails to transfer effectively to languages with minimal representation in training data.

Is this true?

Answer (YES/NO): YES